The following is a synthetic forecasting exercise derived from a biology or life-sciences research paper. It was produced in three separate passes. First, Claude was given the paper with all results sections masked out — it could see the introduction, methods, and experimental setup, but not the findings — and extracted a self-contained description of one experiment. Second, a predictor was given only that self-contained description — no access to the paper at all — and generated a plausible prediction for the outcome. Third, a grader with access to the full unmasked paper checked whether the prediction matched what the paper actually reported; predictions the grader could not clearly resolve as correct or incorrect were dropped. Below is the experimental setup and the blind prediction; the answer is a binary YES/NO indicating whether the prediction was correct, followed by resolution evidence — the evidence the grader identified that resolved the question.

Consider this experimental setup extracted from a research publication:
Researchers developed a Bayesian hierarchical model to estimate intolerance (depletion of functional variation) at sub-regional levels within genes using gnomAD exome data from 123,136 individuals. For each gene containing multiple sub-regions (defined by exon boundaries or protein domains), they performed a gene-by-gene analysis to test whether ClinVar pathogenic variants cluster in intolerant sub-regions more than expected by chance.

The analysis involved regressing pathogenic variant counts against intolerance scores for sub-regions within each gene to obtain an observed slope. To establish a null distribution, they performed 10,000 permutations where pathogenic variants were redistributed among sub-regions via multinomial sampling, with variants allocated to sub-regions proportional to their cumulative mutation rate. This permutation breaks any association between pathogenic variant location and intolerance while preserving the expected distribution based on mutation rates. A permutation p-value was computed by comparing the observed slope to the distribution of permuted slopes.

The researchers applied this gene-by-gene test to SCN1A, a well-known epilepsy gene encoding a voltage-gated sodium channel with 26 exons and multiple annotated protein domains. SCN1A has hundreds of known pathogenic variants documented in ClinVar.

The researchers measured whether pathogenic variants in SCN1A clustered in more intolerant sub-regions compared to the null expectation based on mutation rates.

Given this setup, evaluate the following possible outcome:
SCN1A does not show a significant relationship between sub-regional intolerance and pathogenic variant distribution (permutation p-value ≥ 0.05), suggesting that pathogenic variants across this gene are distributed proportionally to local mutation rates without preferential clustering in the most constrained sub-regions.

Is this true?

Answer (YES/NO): NO